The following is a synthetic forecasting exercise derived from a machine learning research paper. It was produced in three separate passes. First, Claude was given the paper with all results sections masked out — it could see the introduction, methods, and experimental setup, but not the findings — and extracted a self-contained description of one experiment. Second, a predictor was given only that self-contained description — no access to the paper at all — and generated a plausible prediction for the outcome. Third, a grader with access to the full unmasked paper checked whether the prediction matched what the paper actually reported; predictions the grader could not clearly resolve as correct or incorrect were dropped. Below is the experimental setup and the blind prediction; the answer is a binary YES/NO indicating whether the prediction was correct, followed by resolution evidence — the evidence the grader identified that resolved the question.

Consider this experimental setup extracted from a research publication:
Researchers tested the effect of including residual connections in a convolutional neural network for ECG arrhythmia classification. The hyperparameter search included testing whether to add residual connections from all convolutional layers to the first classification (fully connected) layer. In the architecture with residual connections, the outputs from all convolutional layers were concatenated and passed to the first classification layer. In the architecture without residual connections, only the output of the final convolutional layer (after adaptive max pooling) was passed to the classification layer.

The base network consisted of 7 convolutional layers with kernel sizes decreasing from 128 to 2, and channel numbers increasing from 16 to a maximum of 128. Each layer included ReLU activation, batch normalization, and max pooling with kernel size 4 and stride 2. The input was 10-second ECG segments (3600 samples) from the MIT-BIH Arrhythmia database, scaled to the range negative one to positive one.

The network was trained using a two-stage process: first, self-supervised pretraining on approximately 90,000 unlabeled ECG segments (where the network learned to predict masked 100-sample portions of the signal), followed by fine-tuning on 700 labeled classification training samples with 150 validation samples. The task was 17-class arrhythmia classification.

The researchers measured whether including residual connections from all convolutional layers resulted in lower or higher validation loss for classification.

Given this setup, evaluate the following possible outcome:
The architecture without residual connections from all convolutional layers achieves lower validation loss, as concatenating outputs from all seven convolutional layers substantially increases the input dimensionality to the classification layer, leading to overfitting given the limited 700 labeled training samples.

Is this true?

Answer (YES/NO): YES